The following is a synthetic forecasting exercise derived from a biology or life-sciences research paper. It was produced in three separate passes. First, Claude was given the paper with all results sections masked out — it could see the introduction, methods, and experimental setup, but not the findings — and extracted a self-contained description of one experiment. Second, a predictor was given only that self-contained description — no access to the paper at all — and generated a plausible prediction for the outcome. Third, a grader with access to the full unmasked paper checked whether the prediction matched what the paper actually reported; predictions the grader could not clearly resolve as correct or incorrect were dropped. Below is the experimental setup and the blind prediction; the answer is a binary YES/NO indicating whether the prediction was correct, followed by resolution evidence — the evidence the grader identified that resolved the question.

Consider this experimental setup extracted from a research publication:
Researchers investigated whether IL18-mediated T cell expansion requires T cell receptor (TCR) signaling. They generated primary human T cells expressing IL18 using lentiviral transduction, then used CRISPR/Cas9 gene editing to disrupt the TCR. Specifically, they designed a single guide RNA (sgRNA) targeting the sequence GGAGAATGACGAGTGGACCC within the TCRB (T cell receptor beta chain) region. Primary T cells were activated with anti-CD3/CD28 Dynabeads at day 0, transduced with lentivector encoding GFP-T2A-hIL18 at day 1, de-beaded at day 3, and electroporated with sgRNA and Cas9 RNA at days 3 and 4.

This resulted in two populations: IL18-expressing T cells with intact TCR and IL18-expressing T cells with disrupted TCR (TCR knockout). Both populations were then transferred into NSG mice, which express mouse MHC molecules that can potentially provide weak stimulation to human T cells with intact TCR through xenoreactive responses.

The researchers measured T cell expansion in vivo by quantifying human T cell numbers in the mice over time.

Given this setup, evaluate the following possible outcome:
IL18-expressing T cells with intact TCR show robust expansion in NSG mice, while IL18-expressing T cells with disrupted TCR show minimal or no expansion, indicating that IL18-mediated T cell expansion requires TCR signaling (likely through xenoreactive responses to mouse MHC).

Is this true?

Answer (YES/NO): YES